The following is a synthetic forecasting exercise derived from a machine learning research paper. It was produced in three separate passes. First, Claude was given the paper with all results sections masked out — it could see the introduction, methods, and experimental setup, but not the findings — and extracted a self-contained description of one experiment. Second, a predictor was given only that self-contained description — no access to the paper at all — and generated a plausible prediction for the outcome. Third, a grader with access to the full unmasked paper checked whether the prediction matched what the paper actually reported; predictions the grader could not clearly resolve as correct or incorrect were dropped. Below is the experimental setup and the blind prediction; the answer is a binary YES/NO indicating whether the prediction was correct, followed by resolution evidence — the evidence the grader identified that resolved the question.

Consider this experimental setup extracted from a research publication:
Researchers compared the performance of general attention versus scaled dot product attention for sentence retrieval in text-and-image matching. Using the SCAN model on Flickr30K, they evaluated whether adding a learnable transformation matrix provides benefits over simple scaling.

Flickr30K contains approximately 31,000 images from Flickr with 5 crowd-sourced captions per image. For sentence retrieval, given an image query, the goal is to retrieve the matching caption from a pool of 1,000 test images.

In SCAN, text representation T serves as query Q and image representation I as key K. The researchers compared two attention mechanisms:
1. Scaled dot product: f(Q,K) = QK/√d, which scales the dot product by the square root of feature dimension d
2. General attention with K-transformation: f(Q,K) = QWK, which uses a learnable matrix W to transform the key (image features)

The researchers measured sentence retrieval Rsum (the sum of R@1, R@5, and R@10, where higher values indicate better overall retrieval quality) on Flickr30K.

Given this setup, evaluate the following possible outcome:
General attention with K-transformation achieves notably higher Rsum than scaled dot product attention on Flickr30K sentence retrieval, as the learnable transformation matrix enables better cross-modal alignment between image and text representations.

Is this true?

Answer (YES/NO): NO